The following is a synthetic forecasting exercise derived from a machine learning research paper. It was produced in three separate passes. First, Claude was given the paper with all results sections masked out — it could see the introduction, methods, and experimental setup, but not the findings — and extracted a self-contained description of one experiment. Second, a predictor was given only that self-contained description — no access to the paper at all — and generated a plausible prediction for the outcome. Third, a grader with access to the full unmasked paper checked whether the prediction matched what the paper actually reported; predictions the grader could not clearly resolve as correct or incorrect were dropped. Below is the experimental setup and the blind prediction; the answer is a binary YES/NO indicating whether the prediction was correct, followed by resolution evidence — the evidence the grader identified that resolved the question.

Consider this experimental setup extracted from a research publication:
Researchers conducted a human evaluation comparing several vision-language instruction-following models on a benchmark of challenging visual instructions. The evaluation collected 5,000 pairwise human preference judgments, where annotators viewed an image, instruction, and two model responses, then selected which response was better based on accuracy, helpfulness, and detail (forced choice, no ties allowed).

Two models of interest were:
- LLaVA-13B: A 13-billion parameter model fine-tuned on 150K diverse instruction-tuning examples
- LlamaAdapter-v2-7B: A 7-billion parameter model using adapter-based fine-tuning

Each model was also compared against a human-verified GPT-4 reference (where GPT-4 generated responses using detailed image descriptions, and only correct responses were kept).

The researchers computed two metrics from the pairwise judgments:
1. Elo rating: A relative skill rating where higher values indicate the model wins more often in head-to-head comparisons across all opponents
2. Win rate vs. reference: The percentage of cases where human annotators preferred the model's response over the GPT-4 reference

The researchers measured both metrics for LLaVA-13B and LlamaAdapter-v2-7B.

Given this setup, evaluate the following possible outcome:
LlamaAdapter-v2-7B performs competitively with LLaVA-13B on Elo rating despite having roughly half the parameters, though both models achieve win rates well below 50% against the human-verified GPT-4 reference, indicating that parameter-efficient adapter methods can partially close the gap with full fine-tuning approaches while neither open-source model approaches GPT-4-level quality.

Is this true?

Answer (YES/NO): YES